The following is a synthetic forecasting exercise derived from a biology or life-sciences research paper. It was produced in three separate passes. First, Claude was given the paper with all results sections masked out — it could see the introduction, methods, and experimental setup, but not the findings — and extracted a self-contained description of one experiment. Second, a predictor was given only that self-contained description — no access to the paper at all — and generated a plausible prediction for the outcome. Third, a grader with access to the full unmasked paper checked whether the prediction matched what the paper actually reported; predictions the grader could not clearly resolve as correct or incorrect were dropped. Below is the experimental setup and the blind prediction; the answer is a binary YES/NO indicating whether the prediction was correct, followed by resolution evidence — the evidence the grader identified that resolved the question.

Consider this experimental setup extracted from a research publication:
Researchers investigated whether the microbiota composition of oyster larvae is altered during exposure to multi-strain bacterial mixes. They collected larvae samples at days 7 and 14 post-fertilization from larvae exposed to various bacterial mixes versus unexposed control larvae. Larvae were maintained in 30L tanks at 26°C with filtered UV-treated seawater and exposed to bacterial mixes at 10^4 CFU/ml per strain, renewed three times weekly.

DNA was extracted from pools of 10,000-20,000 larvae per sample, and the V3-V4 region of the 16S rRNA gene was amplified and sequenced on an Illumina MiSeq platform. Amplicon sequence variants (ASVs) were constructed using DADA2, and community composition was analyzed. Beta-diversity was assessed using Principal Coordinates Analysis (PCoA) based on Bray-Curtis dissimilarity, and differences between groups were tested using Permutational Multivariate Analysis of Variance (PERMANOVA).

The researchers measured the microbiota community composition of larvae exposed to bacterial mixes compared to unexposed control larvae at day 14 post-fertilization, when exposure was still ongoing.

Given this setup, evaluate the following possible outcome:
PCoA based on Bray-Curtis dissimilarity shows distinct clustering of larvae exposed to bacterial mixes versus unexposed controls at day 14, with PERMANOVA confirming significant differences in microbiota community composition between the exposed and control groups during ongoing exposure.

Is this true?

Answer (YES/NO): YES